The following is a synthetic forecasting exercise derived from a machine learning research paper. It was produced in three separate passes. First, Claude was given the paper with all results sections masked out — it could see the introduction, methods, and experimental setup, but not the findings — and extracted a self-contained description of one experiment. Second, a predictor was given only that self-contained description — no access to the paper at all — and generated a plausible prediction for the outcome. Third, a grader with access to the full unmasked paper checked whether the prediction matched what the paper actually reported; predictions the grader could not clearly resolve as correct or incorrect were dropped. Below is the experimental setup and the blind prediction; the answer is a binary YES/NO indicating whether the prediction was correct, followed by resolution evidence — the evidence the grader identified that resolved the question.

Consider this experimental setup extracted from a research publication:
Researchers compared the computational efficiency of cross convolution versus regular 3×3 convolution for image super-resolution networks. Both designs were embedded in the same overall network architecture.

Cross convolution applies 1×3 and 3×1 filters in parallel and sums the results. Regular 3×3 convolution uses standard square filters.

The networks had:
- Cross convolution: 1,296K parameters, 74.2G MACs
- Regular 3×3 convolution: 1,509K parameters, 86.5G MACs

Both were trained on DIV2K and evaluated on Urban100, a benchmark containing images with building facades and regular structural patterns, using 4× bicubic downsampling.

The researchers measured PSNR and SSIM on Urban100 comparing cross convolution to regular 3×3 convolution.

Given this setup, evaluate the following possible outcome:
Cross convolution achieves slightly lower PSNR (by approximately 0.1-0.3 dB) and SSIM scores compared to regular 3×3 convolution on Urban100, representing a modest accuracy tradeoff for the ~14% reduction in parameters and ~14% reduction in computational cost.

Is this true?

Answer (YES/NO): NO